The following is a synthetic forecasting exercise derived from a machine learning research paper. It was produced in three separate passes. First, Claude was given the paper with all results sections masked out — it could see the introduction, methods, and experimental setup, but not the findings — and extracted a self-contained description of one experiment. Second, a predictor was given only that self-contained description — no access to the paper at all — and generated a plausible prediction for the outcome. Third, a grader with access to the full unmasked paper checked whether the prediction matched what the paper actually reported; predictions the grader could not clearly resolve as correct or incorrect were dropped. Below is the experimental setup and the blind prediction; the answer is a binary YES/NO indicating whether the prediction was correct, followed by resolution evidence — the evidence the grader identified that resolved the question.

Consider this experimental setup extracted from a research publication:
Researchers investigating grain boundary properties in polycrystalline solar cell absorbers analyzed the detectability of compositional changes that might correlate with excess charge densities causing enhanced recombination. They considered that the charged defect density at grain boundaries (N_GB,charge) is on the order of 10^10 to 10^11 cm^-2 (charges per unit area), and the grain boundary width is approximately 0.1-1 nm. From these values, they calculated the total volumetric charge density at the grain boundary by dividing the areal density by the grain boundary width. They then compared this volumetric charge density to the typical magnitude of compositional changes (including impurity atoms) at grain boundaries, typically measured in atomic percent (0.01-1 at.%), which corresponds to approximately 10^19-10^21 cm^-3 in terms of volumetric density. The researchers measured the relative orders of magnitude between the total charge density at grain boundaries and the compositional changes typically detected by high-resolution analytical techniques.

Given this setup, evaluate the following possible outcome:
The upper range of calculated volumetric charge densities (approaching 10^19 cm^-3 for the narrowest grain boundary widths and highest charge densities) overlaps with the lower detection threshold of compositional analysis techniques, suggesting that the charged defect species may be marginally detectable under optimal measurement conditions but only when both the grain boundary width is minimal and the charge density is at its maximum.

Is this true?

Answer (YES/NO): YES